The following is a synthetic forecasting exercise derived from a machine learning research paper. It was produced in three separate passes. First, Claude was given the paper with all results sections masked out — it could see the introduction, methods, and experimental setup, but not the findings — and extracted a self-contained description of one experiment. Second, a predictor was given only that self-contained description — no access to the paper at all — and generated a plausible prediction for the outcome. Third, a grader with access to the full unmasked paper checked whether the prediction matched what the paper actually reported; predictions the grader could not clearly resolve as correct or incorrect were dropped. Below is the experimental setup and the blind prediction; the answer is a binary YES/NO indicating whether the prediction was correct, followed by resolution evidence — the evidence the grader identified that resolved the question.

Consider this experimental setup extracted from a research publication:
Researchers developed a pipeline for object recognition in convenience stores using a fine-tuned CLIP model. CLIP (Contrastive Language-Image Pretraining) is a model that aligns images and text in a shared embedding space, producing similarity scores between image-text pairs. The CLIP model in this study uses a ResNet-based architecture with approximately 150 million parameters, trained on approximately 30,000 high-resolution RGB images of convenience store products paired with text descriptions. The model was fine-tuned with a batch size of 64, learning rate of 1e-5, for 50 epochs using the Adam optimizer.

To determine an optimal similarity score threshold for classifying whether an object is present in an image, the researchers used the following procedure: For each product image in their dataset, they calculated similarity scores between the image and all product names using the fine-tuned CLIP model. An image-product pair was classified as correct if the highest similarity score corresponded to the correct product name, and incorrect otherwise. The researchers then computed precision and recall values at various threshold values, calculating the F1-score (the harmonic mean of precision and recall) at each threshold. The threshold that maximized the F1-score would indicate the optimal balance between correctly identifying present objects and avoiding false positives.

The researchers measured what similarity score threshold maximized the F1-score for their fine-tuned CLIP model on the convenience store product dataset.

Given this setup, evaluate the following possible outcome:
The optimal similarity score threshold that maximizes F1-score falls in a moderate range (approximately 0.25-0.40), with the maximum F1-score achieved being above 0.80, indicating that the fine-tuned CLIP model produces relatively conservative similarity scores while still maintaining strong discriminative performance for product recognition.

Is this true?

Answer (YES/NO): NO